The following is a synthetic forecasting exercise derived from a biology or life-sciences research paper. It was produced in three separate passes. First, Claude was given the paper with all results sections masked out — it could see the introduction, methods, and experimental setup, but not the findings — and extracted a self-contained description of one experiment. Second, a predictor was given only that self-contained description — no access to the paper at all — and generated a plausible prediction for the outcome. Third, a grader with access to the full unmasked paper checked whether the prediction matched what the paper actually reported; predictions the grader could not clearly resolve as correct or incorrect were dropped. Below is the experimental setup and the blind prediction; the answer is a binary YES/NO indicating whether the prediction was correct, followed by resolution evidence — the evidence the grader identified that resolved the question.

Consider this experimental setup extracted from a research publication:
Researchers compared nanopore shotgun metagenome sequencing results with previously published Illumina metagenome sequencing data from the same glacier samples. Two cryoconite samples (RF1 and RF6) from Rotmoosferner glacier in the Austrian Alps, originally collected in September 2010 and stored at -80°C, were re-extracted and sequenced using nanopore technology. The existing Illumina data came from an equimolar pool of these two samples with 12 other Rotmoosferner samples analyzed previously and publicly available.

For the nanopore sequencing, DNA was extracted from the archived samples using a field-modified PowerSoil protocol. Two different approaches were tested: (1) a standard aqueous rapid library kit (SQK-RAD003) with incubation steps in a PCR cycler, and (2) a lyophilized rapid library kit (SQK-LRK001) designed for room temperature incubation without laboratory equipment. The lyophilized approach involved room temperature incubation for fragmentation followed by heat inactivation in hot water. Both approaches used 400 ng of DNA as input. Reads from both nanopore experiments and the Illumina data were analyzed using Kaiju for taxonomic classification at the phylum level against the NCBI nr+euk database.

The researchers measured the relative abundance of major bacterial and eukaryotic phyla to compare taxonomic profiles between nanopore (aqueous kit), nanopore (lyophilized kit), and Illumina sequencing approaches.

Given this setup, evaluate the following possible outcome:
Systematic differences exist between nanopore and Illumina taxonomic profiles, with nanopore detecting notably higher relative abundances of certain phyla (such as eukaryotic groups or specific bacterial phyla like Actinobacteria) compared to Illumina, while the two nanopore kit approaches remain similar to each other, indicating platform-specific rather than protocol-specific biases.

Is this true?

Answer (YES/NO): NO